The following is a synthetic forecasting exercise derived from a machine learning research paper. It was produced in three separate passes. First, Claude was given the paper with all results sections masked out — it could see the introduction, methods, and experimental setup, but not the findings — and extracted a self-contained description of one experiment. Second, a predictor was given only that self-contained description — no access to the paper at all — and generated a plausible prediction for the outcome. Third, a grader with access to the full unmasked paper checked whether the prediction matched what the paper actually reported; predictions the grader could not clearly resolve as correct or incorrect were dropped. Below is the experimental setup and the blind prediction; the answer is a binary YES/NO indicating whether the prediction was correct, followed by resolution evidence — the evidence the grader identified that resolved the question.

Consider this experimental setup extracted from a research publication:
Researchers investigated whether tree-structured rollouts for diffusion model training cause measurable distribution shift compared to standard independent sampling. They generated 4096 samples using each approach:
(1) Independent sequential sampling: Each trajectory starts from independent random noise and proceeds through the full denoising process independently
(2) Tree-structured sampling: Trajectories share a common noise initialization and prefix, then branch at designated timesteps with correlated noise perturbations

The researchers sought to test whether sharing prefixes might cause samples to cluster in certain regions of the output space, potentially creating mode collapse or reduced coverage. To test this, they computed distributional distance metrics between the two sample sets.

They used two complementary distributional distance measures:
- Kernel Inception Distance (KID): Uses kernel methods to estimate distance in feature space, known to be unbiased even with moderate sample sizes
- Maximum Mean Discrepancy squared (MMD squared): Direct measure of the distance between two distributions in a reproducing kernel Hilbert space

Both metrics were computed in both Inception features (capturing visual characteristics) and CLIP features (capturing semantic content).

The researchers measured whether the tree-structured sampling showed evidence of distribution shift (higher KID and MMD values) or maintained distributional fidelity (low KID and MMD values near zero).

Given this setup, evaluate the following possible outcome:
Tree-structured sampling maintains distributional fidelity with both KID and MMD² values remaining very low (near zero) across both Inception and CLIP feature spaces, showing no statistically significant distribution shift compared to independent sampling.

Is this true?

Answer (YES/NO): YES